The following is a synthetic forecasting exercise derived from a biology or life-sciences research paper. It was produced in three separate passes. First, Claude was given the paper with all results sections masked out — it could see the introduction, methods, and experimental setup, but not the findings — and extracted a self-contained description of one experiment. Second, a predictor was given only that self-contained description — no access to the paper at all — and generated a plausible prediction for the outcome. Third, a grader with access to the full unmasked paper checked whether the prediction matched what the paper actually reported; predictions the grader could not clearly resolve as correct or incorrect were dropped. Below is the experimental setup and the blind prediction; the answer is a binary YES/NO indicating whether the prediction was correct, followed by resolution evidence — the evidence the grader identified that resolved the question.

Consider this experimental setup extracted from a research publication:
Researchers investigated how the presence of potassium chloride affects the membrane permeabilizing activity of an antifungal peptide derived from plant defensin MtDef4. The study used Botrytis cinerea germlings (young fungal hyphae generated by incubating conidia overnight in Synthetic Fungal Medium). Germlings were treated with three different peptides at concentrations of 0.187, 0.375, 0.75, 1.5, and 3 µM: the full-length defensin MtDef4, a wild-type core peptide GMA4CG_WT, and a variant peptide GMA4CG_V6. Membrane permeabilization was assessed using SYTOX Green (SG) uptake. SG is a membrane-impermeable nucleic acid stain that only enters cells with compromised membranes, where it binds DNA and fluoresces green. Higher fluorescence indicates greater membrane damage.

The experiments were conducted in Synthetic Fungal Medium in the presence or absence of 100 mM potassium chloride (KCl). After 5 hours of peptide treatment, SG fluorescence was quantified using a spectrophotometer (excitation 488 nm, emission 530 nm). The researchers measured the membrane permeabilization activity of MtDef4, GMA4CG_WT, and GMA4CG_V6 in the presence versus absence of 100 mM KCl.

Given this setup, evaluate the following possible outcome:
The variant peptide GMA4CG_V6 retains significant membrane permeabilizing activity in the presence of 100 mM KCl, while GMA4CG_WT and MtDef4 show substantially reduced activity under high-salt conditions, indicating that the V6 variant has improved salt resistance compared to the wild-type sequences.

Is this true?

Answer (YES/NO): NO